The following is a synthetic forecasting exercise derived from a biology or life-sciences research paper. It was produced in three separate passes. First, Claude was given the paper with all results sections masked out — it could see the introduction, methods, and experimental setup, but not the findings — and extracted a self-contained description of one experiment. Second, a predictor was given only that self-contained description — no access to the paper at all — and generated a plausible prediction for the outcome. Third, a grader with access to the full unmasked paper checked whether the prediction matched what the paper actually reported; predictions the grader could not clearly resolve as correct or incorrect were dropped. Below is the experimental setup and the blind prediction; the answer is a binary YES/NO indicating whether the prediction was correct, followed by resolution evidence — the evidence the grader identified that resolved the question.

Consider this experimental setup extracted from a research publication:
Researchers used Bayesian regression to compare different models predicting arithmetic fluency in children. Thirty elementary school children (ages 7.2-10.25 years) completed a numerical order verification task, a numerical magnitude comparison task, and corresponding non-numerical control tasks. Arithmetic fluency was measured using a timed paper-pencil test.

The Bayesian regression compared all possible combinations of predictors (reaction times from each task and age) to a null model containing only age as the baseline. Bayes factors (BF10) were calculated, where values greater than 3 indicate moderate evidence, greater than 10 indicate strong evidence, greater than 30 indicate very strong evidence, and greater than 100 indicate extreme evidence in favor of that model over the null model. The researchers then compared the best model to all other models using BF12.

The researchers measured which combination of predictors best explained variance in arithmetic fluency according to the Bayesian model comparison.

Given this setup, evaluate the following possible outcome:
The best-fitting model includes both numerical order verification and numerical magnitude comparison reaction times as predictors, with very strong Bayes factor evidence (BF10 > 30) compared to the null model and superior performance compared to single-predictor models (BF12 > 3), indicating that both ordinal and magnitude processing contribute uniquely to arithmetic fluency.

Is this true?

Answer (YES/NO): NO